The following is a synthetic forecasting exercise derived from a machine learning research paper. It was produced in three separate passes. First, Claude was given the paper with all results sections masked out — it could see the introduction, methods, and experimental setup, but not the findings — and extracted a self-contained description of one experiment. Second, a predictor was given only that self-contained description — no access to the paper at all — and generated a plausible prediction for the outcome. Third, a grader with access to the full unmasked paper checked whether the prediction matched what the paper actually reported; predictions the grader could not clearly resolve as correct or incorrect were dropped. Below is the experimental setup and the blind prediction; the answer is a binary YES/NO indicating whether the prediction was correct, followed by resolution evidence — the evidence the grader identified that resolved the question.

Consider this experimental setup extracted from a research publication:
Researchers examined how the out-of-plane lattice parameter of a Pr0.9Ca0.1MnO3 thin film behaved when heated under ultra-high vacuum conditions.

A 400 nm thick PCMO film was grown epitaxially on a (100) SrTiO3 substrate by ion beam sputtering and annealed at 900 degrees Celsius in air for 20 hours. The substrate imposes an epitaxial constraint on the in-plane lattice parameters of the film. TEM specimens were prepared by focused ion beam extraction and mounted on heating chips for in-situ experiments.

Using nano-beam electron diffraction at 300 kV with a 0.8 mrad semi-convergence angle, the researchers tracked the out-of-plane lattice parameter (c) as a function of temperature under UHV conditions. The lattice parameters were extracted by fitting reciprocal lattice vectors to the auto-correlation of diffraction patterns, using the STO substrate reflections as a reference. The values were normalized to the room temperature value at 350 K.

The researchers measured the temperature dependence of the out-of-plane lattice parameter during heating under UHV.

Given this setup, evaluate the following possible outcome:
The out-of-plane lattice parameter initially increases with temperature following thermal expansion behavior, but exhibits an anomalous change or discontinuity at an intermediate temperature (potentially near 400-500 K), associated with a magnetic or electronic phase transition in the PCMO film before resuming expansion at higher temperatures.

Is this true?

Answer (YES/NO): NO